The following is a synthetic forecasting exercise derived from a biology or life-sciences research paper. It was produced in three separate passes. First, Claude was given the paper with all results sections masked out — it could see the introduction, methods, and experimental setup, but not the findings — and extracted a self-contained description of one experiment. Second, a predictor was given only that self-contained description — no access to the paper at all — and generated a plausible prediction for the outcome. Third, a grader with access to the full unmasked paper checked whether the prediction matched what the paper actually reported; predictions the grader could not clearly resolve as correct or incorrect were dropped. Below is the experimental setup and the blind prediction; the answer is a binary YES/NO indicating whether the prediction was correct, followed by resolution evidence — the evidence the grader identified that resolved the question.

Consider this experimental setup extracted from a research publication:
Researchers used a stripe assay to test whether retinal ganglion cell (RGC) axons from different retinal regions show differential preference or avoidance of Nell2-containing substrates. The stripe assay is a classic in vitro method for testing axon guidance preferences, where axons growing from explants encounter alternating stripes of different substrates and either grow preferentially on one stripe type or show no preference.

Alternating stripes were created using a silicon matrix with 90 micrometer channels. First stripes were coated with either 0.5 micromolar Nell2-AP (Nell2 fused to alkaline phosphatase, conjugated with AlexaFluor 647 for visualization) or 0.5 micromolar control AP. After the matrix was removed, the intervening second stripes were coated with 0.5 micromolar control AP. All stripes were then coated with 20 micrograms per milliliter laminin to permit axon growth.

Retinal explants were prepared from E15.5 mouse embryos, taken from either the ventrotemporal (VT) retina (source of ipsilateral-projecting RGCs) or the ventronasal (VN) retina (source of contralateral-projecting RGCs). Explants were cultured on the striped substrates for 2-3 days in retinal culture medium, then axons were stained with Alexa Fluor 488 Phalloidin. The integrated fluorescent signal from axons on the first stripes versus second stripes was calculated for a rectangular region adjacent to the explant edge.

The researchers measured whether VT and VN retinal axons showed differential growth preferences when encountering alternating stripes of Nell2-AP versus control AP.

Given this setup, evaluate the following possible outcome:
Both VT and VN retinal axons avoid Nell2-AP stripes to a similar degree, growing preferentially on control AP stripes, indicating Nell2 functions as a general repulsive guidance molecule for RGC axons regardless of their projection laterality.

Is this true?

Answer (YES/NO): NO